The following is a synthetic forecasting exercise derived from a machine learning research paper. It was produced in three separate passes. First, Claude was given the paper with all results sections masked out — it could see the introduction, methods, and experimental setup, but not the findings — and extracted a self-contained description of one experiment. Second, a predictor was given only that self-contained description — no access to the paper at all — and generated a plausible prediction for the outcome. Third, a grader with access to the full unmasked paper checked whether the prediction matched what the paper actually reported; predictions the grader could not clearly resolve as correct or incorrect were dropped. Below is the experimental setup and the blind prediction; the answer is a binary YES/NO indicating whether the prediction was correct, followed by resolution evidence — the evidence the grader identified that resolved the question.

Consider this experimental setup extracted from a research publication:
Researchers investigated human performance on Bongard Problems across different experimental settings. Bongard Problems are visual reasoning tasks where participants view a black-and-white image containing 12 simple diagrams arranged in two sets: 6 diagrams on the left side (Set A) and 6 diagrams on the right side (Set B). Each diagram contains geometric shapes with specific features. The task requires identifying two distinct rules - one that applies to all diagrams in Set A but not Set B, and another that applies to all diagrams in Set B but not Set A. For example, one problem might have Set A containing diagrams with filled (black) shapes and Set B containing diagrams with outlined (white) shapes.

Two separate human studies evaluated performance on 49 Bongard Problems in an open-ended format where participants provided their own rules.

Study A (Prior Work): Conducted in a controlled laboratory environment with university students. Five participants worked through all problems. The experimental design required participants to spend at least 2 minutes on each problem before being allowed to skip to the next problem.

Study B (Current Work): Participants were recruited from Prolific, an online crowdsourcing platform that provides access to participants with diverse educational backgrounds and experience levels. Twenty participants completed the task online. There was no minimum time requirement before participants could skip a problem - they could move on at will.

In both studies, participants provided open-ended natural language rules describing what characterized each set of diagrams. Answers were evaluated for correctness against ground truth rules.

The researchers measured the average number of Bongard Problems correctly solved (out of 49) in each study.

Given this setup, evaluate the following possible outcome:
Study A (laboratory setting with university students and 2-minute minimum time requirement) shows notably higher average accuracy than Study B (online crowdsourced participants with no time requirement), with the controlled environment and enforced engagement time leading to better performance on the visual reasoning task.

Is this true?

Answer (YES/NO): YES